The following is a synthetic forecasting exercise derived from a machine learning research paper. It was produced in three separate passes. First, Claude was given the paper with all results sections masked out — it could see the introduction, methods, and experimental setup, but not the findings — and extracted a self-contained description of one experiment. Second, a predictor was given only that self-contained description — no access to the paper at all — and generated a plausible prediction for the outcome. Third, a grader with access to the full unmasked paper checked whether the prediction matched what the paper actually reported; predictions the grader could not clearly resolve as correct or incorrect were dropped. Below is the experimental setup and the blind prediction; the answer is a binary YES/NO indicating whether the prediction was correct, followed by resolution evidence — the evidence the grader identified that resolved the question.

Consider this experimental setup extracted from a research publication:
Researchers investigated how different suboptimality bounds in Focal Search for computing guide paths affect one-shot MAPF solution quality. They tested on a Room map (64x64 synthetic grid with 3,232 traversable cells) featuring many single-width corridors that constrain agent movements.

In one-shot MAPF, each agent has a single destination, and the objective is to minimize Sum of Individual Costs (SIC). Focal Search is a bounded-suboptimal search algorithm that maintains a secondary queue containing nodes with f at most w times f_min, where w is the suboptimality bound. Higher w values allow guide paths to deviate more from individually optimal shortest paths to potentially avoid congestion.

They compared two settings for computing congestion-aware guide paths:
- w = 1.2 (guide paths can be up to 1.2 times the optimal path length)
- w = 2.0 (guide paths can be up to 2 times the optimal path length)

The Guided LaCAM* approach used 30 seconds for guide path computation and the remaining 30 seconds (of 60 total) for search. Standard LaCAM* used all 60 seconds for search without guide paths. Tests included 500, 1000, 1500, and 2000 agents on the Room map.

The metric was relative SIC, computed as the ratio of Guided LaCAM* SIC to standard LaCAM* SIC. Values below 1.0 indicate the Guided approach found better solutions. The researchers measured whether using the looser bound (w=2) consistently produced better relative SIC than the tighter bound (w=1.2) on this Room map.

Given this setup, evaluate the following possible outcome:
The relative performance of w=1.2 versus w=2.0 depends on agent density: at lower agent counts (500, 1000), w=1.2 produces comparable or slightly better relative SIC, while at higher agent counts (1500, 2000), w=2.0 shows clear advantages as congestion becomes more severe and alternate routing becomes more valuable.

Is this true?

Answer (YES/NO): NO